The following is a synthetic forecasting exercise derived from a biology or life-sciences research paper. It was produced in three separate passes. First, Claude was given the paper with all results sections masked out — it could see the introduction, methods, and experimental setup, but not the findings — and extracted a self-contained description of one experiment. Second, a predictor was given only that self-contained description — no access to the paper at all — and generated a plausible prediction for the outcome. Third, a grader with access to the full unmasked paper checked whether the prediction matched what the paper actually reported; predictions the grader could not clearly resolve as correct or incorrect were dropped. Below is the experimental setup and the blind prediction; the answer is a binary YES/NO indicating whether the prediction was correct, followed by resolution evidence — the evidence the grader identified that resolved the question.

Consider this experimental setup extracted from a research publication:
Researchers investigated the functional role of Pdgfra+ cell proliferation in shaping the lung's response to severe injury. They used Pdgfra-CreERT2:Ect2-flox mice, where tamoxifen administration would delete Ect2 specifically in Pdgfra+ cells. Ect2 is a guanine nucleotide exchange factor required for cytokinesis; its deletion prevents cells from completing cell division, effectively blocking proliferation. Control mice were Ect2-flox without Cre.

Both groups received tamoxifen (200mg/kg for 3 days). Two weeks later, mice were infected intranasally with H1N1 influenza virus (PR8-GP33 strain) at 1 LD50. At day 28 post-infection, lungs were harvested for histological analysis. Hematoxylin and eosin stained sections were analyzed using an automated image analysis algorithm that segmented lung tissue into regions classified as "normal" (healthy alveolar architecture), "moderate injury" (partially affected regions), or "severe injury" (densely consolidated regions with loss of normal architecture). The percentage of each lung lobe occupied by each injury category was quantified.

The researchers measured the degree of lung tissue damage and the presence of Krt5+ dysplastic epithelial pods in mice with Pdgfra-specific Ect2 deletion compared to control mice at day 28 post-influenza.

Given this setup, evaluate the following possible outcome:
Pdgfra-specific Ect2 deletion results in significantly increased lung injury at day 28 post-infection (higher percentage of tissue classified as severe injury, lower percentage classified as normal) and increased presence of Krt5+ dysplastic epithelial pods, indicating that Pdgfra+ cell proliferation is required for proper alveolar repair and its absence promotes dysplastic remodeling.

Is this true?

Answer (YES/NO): NO